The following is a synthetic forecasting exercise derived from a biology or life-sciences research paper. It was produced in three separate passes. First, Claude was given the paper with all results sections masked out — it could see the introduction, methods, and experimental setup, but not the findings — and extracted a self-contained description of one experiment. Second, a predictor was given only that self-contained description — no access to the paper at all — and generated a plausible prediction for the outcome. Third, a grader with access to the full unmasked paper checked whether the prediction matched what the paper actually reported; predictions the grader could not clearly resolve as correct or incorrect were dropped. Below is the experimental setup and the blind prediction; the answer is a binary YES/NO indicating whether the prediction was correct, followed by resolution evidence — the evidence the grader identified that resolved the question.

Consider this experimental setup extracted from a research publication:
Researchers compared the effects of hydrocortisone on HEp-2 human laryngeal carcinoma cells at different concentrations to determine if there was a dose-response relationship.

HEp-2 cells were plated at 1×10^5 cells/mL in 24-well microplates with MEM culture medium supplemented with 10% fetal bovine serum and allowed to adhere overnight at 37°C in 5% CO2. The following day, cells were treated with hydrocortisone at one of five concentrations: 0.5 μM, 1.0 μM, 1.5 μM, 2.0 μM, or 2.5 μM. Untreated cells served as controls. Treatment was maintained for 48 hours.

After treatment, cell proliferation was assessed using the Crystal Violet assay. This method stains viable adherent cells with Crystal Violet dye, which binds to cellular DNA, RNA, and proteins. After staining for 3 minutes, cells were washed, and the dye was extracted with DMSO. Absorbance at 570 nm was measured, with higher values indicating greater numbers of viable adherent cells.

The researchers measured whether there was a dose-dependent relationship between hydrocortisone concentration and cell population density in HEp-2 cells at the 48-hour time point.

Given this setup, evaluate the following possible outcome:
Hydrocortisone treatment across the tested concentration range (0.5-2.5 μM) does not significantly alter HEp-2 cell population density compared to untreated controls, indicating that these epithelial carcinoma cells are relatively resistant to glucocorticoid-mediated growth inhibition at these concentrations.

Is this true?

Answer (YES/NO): YES